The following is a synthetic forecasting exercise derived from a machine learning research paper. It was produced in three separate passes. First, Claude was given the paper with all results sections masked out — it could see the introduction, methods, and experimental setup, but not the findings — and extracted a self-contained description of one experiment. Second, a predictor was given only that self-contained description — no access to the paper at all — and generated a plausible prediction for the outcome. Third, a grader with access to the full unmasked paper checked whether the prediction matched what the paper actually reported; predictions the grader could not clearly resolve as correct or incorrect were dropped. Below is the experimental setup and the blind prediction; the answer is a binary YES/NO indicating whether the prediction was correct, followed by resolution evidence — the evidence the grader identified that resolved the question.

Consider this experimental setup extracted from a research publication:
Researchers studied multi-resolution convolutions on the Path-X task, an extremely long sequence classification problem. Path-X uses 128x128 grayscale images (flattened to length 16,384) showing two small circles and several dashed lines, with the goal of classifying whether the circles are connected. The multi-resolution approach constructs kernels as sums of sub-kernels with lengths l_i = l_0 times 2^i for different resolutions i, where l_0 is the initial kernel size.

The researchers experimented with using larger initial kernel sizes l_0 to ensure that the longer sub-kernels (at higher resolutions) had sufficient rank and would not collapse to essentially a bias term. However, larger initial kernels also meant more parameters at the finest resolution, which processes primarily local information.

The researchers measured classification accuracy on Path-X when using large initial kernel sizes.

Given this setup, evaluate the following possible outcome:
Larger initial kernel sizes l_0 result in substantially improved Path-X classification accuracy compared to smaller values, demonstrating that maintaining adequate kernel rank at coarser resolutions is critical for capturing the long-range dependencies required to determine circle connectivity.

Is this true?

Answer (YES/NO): NO